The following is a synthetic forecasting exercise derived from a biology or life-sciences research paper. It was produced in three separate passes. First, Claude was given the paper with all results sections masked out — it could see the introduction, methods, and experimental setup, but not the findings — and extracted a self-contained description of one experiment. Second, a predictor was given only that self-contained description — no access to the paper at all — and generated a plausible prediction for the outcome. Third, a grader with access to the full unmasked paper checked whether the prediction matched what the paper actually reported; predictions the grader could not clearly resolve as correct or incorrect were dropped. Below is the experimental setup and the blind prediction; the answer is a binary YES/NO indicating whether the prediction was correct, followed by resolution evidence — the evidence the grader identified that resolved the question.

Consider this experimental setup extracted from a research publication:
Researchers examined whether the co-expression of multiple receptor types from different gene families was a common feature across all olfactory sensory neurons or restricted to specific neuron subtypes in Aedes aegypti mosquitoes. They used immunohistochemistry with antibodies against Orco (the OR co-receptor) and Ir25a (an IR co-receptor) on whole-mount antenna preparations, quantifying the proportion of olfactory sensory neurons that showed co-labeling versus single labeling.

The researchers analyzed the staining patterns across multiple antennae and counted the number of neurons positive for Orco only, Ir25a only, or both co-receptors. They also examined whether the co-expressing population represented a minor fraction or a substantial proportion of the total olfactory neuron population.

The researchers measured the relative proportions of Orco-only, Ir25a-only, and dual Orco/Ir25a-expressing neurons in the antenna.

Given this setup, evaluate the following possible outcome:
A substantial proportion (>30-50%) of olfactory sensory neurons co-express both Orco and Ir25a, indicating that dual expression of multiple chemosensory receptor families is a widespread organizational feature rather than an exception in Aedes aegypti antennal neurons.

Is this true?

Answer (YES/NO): YES